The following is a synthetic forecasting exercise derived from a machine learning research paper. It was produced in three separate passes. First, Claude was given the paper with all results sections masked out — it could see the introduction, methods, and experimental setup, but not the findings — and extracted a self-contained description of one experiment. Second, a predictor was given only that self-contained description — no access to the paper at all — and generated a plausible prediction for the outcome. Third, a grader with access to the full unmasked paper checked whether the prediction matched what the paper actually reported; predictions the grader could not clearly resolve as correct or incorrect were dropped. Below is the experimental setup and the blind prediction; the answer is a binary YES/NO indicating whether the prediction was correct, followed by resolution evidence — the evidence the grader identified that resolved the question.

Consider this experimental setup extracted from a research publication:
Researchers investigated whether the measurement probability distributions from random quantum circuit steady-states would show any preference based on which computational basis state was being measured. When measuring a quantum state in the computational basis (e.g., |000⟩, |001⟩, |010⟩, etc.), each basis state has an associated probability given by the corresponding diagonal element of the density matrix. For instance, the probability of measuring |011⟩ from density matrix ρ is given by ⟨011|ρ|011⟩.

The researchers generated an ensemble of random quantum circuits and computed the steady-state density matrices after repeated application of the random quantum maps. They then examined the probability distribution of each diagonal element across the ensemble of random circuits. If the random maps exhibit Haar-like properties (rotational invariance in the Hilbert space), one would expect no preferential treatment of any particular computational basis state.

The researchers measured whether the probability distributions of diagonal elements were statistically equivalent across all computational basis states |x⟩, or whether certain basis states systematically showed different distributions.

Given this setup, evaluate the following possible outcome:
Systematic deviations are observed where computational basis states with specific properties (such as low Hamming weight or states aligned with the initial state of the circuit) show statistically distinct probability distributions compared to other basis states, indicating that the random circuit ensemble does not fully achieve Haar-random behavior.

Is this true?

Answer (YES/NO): NO